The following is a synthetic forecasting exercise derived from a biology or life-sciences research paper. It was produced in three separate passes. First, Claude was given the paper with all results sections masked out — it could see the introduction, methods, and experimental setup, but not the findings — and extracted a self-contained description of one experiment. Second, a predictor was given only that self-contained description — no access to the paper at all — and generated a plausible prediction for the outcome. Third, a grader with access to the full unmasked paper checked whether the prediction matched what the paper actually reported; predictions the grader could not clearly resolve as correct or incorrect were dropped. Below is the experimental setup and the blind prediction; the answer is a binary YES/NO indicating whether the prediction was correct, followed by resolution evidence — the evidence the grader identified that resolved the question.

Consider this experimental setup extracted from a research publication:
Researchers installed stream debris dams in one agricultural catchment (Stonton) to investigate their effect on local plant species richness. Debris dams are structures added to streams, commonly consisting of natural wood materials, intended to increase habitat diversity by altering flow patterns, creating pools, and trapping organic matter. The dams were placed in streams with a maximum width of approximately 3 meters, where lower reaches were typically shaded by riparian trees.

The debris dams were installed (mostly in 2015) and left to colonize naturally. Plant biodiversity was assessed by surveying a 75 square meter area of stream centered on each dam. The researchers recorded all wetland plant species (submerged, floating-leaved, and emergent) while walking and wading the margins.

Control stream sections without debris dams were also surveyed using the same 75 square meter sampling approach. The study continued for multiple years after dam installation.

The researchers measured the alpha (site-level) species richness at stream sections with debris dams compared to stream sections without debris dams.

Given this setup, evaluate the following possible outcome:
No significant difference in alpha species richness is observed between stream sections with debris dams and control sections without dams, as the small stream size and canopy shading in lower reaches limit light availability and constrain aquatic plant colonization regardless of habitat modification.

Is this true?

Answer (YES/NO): YES